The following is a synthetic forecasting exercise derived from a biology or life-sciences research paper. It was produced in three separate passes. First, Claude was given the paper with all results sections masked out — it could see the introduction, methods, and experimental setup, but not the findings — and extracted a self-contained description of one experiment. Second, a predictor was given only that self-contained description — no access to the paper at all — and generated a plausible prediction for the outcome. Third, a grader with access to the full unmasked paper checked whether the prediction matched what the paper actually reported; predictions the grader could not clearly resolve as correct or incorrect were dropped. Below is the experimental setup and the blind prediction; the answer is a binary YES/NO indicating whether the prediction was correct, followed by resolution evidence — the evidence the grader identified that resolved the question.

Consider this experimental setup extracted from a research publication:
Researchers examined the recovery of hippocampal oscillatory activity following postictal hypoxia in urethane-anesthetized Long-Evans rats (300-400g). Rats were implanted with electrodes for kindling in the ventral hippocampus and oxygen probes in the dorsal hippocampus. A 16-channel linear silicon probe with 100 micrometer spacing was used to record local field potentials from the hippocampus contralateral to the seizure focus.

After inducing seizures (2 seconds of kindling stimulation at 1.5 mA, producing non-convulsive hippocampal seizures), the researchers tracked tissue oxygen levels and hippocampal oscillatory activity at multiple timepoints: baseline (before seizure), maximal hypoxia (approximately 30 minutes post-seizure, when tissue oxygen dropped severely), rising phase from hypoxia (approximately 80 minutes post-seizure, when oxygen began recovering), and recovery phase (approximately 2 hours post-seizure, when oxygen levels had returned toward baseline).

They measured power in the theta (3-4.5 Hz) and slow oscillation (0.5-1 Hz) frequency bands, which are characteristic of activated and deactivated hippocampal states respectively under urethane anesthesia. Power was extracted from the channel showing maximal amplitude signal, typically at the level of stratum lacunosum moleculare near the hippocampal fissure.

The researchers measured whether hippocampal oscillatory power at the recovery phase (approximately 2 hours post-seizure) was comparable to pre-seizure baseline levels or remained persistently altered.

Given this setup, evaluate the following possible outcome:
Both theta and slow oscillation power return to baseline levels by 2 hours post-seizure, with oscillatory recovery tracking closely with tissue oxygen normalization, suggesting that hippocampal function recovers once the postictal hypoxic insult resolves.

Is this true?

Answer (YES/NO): NO